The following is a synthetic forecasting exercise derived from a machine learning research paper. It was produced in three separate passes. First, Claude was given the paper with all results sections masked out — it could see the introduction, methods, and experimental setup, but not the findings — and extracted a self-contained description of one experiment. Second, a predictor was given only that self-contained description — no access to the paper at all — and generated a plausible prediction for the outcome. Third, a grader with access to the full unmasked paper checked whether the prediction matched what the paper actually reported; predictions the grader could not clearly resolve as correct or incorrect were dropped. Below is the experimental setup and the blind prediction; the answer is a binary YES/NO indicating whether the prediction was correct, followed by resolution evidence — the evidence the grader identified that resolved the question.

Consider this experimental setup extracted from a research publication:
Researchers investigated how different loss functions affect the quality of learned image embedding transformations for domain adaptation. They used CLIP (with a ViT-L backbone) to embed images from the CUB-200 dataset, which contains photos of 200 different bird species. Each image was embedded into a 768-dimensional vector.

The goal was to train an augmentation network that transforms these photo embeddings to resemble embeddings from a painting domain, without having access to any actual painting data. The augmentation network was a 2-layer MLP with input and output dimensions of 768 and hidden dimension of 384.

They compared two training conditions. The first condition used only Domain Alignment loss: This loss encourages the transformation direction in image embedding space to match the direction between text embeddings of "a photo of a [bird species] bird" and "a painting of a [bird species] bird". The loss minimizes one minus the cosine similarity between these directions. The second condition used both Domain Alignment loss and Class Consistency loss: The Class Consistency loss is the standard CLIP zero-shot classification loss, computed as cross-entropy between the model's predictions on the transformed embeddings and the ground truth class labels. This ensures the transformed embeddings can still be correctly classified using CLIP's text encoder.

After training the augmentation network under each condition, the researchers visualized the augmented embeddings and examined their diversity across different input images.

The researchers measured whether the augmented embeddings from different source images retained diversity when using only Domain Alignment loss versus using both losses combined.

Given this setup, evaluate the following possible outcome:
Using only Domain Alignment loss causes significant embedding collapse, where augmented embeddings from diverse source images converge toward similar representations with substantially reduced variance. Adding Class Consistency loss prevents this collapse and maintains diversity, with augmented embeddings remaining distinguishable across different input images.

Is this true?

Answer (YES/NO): YES